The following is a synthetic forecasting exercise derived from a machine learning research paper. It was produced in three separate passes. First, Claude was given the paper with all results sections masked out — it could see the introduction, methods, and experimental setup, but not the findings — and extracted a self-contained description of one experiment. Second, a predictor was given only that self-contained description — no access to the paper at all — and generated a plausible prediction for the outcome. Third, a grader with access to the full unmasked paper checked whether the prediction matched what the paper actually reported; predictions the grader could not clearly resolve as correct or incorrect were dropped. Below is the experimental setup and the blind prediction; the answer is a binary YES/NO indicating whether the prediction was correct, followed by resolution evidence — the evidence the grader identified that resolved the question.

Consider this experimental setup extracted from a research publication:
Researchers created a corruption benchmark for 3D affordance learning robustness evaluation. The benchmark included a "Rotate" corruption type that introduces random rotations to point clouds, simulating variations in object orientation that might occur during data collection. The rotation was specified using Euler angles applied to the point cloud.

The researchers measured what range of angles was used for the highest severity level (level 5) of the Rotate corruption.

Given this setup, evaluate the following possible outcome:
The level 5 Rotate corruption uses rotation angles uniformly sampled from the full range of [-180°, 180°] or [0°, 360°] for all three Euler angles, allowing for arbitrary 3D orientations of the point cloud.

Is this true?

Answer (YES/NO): NO